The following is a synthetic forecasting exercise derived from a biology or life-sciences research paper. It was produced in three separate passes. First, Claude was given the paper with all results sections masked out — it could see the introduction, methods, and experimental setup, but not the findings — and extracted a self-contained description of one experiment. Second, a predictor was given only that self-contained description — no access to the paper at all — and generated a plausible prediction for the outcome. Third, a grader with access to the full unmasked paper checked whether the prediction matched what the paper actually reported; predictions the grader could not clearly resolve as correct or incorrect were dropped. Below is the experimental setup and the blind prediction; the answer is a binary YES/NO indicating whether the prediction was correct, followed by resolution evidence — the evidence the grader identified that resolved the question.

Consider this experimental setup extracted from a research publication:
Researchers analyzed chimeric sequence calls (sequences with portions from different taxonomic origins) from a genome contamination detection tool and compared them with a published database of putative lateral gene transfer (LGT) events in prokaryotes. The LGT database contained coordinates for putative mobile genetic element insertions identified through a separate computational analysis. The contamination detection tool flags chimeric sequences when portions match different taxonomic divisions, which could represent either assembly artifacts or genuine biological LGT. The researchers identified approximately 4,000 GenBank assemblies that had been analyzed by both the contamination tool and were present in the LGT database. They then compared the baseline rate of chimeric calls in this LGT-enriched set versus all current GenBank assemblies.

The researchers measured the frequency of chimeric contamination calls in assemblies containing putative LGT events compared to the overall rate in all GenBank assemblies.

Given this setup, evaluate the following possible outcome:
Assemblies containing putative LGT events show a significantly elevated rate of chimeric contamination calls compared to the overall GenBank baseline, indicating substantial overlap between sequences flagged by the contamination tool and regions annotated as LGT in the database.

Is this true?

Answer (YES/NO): NO